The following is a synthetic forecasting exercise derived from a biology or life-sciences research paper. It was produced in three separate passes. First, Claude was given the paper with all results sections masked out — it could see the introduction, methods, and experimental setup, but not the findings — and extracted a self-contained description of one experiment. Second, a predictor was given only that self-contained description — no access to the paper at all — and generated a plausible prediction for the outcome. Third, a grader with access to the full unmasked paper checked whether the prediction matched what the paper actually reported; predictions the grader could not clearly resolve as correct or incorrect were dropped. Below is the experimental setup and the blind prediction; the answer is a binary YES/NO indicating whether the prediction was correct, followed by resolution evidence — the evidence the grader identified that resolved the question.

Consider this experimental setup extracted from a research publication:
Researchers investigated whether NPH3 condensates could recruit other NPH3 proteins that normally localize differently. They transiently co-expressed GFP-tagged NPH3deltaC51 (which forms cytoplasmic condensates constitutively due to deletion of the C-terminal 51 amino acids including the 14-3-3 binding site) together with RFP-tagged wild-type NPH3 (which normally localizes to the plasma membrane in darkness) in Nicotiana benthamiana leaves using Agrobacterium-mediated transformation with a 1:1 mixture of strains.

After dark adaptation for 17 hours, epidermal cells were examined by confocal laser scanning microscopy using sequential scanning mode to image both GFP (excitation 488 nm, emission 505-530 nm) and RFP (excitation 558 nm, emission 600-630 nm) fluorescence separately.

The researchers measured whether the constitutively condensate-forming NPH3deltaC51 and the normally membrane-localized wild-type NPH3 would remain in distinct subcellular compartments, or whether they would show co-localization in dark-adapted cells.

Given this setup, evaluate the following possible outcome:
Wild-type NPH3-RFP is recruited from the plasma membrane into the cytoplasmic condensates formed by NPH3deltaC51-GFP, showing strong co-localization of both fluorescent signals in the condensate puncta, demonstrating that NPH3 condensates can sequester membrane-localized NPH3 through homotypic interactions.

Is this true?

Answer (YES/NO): NO